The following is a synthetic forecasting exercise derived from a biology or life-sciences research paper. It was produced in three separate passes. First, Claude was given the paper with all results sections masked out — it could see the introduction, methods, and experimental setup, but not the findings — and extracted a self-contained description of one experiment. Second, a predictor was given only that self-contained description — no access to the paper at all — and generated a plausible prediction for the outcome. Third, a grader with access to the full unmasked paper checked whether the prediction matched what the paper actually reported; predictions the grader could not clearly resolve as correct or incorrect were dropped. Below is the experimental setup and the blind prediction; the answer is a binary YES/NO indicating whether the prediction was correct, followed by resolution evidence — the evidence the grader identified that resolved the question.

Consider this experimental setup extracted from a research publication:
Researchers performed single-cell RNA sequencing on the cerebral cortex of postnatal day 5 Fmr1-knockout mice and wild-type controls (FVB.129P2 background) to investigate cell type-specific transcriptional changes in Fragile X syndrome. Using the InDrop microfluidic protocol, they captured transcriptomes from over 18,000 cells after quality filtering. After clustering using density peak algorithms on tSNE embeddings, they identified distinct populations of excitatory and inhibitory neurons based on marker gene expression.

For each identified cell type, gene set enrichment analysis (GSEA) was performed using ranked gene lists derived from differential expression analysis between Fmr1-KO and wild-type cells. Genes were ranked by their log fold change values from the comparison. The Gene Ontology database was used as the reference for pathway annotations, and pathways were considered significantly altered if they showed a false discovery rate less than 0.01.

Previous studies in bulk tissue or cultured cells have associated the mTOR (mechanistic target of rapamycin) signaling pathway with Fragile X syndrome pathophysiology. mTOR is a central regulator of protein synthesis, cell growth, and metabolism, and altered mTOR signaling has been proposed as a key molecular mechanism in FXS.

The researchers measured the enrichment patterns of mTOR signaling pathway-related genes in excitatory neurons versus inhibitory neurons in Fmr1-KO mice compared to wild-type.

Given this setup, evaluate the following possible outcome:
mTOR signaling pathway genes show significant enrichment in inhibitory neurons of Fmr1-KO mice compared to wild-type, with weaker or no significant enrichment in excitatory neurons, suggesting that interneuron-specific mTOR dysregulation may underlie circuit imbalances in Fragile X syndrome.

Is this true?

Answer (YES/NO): NO